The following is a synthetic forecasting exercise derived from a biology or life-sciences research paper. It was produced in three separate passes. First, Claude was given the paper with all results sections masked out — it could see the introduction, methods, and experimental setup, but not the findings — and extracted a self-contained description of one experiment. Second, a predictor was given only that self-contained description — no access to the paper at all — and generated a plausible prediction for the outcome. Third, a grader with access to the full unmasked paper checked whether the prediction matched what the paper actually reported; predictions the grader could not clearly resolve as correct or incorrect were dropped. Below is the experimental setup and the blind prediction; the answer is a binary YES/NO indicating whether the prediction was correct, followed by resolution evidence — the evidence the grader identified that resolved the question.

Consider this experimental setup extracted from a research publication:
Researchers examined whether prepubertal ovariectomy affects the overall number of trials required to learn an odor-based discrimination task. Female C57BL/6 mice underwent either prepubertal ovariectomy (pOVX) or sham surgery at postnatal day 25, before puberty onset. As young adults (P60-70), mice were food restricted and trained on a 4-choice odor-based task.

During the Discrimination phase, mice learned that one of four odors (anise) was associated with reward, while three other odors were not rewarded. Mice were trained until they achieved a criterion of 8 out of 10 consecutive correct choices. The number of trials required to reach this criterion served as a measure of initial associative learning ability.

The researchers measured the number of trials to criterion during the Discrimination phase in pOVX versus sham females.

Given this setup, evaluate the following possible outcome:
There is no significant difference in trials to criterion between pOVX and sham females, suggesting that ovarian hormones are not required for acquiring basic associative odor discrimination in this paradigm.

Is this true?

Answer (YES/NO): YES